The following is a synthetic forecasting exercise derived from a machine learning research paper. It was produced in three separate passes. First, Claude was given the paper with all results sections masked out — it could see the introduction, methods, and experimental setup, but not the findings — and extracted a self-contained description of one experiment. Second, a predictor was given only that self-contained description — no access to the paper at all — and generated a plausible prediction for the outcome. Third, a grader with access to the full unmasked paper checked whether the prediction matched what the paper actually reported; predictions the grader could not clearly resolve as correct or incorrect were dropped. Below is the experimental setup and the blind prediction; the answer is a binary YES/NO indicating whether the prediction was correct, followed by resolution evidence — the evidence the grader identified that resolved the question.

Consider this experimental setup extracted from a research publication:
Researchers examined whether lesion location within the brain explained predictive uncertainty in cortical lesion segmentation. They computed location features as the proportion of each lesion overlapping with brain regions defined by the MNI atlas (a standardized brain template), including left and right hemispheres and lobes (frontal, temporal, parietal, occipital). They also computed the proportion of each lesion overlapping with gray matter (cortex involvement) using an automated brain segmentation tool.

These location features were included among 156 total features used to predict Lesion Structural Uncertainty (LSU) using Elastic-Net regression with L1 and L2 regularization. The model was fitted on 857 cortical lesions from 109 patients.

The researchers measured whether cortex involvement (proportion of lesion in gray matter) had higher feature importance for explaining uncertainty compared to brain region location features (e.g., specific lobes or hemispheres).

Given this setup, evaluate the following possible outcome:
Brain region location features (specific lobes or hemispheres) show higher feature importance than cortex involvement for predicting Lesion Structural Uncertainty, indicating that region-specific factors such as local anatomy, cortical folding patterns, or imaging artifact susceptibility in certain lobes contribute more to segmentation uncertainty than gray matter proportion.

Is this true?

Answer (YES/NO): NO